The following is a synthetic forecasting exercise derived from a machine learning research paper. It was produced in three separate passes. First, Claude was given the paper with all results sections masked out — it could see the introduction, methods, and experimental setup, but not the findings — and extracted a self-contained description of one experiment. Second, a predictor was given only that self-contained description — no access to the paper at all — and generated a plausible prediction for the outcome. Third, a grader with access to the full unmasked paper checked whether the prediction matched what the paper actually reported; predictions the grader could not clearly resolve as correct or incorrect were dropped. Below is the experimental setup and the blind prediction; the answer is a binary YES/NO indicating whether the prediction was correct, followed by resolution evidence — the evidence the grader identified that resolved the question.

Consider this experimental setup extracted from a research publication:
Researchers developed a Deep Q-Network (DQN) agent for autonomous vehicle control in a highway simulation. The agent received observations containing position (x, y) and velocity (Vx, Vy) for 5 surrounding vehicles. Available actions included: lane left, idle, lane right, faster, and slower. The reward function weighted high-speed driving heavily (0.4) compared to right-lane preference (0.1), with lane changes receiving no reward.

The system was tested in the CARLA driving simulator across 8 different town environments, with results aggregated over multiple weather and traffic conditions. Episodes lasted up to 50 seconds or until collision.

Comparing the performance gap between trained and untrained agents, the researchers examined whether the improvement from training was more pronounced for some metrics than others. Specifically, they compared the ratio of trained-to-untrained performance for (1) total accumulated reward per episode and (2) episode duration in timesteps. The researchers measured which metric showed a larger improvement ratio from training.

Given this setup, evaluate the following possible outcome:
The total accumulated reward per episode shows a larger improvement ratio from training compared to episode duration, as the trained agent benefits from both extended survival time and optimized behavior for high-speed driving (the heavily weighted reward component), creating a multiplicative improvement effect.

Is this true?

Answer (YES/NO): YES